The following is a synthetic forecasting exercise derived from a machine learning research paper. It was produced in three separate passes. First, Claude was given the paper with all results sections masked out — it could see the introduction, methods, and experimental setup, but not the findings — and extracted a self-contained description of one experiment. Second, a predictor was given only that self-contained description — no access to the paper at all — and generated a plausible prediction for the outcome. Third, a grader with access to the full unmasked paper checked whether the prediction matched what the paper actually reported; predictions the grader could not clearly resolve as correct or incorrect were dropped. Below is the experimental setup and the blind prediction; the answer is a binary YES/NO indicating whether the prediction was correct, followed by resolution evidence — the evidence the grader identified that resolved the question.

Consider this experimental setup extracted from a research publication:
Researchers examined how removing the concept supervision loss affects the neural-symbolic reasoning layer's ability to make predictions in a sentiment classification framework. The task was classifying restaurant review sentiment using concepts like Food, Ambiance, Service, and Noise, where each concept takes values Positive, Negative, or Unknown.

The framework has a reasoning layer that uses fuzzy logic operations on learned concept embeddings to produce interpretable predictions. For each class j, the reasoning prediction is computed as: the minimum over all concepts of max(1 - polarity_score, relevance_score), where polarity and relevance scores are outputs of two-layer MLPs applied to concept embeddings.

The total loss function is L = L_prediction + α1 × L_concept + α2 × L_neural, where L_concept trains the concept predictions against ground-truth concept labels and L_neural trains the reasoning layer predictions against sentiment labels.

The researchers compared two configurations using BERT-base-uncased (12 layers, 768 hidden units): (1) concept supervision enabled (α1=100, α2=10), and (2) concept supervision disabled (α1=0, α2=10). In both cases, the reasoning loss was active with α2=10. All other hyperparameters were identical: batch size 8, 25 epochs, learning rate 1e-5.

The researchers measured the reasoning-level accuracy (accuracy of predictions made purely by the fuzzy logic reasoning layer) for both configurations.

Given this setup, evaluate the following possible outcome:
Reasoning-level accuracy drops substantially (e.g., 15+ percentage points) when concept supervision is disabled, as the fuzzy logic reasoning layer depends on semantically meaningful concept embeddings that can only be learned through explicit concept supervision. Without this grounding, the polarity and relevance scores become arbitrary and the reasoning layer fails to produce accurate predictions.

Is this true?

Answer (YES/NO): NO